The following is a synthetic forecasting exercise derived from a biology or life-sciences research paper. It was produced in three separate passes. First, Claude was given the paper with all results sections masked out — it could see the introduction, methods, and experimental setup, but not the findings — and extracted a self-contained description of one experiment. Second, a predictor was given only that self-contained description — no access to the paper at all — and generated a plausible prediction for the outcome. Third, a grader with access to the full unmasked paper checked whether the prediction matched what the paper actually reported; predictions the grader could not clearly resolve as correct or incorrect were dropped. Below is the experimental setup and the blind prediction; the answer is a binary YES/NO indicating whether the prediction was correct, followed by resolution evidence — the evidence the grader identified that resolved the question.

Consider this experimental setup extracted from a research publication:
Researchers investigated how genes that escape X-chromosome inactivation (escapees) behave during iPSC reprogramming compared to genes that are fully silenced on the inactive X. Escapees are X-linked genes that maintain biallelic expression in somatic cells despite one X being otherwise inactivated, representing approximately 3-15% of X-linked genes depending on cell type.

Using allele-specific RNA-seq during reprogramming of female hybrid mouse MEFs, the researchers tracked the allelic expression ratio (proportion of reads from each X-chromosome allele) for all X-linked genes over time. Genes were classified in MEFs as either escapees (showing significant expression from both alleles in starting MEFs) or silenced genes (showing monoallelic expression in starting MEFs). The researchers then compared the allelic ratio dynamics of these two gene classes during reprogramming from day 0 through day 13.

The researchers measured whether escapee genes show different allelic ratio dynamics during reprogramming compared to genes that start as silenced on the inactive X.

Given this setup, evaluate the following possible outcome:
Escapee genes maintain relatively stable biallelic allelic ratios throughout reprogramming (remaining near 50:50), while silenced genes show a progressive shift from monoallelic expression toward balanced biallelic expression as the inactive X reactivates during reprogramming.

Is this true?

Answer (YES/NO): YES